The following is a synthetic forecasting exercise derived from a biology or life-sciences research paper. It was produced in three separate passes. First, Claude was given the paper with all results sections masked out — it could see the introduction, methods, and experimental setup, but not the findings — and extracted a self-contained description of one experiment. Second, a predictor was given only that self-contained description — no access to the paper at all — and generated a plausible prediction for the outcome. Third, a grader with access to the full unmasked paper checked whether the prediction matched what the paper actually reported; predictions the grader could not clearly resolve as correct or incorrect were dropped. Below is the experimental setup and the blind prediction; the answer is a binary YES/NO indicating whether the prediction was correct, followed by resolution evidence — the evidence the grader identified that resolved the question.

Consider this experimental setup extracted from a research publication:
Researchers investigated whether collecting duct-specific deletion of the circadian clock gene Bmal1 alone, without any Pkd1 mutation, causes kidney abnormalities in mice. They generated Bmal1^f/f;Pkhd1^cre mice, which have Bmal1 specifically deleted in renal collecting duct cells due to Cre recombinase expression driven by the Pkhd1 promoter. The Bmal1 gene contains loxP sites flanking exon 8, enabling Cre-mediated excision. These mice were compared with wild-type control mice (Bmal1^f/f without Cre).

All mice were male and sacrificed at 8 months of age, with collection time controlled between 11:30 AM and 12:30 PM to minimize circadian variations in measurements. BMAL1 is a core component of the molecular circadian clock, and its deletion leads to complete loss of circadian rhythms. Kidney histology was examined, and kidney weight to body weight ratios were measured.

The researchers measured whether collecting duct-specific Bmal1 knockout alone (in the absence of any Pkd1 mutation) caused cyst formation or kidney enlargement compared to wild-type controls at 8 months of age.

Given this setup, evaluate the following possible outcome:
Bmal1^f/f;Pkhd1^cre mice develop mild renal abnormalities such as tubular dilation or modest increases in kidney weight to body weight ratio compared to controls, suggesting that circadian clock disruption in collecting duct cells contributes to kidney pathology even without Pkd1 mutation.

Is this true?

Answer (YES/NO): NO